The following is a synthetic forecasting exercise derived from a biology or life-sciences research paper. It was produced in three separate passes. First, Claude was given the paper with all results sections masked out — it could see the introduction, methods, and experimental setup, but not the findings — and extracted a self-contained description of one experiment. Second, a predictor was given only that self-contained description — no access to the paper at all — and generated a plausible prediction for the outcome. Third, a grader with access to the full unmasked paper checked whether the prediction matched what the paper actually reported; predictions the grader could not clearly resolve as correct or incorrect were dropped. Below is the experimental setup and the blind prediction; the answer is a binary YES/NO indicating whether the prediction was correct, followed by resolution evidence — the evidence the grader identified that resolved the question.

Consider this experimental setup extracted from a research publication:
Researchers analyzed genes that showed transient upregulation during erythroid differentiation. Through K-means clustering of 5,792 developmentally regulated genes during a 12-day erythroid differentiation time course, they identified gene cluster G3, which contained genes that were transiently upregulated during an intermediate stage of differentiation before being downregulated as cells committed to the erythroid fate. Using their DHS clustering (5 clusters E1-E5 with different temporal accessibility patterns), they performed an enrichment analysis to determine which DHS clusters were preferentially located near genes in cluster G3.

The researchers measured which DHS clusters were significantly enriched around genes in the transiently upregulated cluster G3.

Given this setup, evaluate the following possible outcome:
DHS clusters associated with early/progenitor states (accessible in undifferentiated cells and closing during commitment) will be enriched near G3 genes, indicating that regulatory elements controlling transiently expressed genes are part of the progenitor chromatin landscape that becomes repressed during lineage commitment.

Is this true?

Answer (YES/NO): NO